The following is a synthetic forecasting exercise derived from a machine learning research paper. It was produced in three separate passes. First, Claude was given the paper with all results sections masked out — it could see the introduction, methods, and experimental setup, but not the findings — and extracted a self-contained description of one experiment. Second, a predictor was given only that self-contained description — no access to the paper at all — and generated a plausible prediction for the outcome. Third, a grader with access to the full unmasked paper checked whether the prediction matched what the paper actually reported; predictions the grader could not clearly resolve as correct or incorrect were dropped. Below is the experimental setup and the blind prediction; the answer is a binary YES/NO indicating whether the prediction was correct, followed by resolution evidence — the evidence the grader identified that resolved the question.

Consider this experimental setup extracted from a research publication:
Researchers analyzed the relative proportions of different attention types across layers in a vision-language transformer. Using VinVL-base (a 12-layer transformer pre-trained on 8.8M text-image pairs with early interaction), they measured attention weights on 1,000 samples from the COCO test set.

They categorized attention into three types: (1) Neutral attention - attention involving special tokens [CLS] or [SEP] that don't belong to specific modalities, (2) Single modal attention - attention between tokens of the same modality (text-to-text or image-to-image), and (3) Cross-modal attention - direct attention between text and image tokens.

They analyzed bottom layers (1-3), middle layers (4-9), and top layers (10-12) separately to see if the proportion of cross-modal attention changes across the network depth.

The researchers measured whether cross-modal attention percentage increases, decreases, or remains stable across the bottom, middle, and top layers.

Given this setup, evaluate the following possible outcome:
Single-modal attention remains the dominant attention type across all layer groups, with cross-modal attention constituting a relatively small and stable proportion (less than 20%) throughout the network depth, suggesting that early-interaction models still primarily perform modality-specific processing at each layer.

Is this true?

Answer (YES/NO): NO